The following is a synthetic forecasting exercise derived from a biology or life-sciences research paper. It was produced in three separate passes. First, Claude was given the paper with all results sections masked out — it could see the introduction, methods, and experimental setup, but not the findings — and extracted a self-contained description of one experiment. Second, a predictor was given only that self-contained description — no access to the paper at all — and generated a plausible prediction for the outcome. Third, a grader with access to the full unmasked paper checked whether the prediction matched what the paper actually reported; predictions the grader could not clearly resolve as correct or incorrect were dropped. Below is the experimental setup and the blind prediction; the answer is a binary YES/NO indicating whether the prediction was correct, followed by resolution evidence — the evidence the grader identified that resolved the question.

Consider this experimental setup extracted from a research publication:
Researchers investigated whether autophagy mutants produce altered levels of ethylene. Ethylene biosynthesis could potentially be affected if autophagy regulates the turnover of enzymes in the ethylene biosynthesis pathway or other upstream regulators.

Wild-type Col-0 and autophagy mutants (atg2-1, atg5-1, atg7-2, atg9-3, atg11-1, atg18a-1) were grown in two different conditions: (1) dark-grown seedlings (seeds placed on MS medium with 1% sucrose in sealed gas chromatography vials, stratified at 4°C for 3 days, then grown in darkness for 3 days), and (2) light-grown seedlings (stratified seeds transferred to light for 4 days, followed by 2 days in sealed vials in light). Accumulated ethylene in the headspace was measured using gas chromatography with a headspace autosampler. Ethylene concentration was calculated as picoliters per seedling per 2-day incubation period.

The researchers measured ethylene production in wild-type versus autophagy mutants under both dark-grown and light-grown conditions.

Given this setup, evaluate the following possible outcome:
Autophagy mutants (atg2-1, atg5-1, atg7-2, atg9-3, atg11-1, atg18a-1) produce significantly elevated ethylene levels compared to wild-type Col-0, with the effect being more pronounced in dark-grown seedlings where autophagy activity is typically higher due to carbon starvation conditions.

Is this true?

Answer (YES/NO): NO